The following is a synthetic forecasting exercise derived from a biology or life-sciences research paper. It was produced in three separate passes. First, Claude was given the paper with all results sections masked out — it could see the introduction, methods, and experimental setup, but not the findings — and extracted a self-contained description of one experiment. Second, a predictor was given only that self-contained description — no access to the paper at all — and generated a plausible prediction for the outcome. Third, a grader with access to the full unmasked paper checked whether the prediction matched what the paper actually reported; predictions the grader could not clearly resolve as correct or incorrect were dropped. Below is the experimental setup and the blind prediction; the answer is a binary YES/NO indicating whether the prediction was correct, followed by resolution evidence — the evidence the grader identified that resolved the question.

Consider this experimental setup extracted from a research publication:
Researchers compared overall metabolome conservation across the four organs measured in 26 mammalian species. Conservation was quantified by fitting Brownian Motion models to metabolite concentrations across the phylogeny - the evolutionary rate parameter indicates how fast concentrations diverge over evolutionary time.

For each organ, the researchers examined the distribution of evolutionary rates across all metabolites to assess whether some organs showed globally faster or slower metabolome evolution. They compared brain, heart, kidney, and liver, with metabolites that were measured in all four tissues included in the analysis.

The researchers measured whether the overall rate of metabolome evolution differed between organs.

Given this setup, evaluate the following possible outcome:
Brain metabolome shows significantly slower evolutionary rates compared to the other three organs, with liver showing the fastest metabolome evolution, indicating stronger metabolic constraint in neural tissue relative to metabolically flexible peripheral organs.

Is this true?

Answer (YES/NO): NO